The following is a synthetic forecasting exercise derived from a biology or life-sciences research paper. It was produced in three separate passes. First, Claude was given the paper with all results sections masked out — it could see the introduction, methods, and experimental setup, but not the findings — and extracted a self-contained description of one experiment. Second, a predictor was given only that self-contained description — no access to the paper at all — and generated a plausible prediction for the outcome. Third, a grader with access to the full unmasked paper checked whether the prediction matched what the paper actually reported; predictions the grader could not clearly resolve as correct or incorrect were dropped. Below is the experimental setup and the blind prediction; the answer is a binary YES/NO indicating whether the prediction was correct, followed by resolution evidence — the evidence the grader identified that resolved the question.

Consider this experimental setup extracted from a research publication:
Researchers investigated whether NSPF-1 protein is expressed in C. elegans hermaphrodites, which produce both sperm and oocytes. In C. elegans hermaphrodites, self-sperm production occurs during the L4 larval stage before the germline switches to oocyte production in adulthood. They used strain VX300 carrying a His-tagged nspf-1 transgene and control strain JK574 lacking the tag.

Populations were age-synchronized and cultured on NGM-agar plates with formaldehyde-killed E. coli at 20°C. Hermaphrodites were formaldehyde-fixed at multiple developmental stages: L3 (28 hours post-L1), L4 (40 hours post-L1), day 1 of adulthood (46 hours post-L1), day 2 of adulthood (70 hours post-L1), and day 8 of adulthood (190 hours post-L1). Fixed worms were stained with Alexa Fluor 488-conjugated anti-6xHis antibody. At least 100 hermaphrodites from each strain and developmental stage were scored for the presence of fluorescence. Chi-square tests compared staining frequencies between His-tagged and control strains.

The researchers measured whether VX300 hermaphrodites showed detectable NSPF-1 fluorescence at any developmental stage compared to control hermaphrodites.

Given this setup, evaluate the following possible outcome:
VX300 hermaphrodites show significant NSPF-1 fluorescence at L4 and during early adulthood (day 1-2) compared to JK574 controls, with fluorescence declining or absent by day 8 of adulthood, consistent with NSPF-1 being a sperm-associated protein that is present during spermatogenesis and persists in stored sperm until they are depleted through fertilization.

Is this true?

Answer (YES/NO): NO